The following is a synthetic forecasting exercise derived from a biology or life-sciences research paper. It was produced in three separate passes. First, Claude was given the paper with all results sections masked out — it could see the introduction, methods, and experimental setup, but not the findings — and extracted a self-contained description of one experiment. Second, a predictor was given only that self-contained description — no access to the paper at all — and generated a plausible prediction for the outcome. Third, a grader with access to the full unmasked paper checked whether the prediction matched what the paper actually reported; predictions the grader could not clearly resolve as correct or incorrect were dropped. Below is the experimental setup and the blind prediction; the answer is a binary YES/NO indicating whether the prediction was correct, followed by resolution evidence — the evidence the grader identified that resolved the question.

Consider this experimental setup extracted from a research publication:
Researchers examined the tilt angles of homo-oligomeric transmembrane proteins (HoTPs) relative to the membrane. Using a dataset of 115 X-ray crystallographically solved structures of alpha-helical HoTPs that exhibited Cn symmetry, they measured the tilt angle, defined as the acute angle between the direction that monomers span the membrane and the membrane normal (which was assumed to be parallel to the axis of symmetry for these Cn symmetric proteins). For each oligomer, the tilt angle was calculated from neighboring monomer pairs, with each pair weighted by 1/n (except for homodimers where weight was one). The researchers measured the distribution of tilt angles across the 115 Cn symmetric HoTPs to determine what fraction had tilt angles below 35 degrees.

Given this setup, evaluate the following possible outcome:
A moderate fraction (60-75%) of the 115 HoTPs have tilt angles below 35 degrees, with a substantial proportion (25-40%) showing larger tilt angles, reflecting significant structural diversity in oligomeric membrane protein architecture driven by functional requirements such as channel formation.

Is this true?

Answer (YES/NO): NO